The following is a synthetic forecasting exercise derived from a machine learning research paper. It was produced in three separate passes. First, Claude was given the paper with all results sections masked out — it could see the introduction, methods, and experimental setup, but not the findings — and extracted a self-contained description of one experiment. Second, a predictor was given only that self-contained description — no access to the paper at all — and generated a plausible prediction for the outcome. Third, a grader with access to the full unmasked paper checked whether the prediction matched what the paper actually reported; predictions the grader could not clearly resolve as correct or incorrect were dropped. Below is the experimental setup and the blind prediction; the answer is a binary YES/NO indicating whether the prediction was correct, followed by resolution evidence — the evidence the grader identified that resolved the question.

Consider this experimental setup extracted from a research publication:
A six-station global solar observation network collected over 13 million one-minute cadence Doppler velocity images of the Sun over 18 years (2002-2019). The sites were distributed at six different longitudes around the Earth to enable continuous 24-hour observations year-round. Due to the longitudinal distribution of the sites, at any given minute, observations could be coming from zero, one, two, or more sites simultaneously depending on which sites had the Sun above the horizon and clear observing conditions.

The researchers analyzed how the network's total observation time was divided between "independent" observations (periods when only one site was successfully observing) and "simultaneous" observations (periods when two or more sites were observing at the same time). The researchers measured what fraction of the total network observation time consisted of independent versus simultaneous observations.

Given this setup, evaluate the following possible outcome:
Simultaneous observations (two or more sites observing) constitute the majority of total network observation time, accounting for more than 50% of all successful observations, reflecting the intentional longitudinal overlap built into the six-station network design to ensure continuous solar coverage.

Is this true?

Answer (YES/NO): YES